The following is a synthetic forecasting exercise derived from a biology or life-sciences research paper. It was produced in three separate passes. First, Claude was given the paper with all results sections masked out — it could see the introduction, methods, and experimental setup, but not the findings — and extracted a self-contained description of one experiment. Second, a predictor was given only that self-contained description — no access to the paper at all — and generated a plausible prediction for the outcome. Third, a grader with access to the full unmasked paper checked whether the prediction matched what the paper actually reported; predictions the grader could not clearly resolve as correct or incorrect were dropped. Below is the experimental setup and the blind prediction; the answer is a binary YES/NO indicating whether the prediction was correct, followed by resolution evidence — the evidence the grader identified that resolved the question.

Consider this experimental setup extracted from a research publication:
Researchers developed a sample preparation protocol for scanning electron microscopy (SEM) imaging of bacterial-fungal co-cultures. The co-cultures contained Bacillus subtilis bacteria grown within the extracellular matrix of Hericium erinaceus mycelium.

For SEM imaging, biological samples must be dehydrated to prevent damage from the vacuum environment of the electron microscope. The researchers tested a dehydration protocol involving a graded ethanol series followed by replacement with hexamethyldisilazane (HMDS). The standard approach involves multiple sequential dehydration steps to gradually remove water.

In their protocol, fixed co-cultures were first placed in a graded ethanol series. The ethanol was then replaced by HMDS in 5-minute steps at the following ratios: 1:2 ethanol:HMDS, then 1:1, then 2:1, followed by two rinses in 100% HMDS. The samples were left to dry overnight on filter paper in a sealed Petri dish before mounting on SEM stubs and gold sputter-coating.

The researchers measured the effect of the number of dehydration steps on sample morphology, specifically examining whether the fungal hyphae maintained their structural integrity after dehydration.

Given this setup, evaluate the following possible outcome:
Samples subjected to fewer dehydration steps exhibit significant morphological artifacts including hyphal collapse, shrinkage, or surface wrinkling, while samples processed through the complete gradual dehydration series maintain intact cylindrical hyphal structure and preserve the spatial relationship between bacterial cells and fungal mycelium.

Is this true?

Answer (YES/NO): NO